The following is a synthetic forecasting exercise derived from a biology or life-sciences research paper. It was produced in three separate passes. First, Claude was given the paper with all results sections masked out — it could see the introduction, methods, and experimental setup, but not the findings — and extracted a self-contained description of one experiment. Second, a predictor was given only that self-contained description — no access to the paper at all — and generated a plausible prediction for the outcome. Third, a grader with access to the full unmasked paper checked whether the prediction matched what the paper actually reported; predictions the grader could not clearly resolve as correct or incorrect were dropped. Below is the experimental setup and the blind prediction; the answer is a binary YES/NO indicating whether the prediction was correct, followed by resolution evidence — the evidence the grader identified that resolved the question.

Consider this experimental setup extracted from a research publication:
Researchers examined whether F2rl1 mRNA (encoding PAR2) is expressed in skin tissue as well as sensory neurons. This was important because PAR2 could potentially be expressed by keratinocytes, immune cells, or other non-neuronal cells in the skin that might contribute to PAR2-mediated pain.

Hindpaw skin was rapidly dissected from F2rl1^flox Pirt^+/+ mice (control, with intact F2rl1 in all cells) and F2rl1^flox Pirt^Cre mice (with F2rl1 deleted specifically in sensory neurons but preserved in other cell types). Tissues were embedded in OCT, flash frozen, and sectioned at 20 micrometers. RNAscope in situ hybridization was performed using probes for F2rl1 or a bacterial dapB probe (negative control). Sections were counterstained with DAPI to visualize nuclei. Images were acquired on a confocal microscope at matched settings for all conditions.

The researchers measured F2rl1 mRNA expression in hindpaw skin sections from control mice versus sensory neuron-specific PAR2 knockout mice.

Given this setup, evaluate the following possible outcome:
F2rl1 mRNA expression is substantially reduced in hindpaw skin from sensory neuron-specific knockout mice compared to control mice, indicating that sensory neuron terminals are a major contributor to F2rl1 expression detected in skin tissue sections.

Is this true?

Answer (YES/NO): NO